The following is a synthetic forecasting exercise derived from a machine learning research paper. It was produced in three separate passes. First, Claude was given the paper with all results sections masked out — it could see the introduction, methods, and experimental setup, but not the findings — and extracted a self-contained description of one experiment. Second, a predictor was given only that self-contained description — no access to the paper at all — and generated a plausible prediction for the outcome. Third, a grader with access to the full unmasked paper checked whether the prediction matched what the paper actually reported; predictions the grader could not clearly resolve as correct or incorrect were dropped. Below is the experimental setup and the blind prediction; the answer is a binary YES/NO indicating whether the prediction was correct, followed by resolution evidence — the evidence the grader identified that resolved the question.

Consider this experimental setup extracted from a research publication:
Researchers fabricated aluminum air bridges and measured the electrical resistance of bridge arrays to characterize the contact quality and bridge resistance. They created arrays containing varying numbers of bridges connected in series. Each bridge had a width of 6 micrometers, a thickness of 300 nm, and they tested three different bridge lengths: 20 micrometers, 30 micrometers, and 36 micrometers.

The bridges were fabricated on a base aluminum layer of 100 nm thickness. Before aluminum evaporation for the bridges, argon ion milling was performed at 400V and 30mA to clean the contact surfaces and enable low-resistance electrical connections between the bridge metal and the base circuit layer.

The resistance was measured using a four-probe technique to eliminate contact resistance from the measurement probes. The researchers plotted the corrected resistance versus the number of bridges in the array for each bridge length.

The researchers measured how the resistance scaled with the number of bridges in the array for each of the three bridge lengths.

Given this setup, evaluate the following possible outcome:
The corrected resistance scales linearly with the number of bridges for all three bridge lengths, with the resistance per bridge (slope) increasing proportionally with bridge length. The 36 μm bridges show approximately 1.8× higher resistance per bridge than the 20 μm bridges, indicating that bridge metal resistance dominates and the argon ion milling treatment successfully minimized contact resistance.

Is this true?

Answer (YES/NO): NO